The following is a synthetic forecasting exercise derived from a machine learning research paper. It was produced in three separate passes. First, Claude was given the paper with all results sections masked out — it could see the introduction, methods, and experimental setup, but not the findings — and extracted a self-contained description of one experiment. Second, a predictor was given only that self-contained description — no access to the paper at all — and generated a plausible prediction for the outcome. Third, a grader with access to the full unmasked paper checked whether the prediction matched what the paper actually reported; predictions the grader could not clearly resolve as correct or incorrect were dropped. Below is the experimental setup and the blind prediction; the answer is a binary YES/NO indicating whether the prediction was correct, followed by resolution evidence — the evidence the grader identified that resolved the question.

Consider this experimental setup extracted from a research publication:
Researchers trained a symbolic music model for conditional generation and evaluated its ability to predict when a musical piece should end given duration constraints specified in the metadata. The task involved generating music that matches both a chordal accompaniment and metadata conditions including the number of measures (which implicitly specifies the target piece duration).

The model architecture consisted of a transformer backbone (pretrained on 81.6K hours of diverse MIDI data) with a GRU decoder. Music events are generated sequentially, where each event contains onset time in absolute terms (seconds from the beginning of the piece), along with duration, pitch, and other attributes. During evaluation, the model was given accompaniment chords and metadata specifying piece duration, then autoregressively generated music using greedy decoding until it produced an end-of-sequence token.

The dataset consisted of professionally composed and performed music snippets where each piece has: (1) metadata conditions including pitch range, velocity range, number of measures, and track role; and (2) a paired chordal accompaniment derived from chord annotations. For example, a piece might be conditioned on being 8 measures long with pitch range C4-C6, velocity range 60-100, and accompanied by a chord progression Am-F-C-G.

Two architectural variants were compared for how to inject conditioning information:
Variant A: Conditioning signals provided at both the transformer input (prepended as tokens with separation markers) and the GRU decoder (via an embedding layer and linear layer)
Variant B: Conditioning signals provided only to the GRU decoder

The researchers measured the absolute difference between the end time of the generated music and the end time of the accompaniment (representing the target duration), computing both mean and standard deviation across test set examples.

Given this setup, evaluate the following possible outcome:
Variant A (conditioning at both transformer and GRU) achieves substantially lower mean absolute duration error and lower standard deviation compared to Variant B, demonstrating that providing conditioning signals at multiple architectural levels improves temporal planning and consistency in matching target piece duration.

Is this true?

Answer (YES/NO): YES